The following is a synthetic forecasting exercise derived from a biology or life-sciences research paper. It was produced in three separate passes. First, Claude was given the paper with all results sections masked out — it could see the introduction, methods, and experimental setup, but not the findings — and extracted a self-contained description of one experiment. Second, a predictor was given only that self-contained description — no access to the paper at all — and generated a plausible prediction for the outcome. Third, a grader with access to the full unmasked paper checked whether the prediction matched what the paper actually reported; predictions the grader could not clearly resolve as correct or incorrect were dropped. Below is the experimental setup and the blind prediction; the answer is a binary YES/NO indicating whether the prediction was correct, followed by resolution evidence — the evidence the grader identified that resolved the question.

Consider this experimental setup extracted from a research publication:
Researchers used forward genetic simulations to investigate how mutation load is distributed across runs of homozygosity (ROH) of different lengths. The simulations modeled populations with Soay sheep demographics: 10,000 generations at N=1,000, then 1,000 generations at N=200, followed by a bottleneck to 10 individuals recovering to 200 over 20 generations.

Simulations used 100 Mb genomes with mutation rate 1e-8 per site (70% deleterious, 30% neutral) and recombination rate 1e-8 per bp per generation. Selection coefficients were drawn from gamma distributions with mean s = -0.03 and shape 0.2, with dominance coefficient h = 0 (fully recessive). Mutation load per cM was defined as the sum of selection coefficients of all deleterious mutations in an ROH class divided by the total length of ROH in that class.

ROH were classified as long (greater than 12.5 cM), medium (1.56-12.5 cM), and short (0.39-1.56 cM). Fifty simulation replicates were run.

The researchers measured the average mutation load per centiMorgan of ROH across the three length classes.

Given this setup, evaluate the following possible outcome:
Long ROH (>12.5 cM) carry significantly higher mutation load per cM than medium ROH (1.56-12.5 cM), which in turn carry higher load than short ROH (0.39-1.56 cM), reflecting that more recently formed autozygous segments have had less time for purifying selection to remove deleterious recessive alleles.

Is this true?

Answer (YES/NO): YES